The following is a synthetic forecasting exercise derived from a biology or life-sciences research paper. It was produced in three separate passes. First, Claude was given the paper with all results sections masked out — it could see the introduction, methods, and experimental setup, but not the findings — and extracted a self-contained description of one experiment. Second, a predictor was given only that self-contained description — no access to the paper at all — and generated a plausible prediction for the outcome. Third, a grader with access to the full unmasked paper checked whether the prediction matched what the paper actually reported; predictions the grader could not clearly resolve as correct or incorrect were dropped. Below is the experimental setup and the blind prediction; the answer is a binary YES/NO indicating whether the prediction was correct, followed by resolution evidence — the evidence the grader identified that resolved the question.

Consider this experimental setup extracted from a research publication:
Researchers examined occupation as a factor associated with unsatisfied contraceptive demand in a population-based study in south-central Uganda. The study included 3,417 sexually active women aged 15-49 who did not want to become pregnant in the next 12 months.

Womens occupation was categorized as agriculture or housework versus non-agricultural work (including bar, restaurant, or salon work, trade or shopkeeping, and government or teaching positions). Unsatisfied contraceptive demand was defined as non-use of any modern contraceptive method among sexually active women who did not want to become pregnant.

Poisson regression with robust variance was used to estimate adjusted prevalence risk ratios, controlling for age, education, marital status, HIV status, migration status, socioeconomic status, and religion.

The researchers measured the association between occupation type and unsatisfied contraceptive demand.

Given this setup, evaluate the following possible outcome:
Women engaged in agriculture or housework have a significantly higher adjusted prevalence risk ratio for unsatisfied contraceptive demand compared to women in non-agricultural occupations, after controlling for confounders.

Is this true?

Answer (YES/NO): YES